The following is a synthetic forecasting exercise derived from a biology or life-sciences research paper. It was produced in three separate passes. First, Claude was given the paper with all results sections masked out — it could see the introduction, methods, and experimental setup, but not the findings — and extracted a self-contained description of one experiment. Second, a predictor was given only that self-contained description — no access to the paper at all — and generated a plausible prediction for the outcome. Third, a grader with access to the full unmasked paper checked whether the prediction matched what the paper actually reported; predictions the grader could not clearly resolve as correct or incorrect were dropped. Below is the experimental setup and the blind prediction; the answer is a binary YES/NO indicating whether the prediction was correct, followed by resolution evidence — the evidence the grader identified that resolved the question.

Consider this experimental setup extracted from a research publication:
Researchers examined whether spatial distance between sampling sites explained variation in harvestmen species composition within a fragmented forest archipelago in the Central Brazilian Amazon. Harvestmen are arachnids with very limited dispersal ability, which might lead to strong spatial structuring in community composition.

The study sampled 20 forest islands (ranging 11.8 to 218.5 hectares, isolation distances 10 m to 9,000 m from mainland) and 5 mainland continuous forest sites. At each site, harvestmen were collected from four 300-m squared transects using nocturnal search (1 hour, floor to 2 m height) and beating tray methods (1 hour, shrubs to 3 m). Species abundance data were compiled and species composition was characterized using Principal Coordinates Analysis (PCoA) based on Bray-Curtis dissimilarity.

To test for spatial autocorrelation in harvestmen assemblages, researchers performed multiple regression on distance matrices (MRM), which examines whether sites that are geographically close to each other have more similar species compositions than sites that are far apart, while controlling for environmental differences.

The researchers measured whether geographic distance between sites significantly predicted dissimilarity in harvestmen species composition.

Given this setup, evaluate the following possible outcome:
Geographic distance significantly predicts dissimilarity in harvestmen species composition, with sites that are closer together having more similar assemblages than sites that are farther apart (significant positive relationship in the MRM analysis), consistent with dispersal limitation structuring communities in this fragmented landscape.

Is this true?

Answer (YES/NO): YES